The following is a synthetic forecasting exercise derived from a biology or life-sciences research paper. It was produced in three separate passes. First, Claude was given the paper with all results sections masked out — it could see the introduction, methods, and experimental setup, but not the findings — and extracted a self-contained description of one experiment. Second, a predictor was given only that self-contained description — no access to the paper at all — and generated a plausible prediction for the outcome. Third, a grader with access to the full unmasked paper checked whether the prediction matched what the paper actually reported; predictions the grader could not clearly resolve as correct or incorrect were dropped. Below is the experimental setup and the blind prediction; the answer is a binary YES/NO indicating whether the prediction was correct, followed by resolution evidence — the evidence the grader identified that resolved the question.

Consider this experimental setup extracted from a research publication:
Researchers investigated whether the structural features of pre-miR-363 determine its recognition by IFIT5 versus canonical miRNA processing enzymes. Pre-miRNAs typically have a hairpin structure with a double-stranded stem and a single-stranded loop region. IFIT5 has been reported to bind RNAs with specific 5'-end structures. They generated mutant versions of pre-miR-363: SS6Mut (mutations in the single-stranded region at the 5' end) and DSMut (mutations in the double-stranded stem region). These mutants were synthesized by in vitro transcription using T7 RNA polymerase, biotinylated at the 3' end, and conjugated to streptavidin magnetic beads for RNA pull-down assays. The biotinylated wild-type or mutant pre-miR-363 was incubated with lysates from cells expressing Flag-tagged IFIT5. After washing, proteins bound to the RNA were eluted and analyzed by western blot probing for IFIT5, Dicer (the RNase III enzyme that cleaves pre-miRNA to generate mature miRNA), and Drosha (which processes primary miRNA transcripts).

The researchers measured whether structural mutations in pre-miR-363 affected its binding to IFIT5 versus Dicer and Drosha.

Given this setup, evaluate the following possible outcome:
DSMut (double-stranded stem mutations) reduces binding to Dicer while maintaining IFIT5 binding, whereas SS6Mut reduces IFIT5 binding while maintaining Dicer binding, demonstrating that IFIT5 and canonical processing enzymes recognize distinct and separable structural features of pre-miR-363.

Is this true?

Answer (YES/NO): NO